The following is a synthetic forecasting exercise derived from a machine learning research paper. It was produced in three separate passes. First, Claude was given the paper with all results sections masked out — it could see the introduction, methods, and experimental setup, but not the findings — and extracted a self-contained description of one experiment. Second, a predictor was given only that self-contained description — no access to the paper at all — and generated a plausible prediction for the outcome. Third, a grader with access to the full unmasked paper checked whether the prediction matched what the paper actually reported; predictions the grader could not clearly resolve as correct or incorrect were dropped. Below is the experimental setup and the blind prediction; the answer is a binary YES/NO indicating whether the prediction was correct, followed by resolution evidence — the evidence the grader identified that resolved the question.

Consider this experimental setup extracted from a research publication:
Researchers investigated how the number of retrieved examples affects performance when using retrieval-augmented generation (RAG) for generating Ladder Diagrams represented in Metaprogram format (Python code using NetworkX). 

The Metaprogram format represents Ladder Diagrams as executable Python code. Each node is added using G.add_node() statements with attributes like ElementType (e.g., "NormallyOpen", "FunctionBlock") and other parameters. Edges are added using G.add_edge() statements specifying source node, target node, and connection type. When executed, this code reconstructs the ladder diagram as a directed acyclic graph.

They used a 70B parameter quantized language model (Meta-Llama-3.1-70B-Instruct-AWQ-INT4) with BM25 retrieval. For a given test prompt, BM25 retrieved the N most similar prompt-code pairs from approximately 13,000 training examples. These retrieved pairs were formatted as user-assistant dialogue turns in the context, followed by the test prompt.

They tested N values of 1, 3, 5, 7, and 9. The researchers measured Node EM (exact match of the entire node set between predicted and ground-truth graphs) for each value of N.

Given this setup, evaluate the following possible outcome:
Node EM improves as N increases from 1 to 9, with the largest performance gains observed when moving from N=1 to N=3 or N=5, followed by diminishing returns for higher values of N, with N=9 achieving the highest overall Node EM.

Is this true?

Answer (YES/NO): NO